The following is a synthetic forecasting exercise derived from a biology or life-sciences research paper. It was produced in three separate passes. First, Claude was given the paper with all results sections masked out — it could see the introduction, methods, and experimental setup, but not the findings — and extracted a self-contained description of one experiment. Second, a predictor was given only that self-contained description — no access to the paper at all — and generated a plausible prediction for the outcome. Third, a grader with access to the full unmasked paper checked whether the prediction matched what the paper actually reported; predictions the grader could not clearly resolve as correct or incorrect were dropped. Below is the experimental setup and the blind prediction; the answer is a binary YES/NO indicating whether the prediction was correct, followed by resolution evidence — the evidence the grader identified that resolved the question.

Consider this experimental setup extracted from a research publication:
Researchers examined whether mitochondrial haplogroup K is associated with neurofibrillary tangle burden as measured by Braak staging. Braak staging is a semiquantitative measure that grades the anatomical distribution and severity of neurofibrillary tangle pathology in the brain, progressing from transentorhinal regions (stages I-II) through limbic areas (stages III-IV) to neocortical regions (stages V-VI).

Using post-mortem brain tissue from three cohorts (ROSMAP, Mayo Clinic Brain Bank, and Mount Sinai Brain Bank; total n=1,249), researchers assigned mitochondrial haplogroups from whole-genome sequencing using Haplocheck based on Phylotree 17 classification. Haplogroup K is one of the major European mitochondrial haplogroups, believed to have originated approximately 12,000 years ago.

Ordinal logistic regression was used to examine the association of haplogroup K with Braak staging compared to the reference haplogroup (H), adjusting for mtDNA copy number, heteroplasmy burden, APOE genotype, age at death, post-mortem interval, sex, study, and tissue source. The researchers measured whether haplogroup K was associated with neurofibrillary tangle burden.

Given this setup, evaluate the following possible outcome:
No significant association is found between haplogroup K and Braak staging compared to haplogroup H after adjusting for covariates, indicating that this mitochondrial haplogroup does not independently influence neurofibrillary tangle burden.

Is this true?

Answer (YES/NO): NO